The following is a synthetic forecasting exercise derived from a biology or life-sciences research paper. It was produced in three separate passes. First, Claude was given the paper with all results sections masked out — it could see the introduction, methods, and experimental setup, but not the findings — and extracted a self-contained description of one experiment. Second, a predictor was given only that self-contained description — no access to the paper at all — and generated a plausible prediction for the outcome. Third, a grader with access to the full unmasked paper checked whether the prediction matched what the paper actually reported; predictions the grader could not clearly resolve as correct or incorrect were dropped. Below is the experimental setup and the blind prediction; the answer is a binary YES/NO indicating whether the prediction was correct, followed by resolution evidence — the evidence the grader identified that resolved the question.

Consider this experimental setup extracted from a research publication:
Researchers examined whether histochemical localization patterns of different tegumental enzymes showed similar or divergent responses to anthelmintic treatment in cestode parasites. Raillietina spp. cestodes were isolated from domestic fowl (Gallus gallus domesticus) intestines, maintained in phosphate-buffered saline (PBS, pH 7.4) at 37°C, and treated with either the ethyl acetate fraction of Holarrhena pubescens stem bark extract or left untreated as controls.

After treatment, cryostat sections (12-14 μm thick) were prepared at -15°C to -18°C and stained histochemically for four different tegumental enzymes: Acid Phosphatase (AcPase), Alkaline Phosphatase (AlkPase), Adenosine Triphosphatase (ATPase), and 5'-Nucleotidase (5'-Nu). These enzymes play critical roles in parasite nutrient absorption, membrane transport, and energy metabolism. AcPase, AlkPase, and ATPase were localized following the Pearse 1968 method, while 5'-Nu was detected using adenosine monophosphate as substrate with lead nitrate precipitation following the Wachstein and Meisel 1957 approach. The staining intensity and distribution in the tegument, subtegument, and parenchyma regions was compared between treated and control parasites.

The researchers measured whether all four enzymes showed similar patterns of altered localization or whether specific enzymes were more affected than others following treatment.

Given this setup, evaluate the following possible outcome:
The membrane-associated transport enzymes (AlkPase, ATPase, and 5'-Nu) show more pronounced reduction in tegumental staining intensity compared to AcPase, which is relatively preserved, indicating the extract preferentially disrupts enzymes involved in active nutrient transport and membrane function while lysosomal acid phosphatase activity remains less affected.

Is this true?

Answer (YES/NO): NO